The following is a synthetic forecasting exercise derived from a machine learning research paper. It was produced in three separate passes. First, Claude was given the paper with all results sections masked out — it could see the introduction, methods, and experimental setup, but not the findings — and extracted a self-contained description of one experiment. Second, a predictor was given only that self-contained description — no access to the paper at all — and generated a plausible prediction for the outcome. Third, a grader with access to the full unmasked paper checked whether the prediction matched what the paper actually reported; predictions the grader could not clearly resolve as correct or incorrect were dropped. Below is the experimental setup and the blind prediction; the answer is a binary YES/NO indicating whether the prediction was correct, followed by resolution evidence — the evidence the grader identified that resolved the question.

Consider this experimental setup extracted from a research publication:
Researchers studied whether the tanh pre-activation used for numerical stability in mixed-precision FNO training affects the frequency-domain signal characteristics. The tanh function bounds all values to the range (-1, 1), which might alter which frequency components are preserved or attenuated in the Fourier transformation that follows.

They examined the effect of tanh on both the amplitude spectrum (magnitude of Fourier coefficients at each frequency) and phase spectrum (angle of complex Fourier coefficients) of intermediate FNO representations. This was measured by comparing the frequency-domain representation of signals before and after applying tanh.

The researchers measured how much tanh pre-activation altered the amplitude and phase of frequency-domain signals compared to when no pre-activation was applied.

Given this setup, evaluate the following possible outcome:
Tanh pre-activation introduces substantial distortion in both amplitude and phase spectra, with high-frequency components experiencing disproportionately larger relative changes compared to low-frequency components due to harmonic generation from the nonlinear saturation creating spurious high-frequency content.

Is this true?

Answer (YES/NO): NO